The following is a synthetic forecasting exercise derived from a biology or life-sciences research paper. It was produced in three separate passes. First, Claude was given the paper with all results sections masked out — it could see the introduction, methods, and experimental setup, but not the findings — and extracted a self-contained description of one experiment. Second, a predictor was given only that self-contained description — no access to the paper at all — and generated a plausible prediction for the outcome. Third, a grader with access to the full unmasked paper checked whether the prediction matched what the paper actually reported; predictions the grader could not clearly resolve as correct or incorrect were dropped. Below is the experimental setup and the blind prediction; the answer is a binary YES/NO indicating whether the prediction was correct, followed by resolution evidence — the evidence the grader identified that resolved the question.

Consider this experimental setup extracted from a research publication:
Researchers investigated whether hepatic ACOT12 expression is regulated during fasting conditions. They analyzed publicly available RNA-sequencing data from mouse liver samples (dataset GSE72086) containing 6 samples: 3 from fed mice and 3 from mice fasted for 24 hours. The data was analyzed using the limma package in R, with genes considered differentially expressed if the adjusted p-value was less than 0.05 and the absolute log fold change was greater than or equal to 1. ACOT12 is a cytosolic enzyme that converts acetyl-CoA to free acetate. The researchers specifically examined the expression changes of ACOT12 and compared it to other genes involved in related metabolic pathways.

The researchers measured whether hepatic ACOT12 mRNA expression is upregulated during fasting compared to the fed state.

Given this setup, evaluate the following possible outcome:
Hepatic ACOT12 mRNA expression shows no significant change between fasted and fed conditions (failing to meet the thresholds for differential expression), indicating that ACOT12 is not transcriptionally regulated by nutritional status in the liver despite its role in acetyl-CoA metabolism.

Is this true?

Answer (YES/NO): NO